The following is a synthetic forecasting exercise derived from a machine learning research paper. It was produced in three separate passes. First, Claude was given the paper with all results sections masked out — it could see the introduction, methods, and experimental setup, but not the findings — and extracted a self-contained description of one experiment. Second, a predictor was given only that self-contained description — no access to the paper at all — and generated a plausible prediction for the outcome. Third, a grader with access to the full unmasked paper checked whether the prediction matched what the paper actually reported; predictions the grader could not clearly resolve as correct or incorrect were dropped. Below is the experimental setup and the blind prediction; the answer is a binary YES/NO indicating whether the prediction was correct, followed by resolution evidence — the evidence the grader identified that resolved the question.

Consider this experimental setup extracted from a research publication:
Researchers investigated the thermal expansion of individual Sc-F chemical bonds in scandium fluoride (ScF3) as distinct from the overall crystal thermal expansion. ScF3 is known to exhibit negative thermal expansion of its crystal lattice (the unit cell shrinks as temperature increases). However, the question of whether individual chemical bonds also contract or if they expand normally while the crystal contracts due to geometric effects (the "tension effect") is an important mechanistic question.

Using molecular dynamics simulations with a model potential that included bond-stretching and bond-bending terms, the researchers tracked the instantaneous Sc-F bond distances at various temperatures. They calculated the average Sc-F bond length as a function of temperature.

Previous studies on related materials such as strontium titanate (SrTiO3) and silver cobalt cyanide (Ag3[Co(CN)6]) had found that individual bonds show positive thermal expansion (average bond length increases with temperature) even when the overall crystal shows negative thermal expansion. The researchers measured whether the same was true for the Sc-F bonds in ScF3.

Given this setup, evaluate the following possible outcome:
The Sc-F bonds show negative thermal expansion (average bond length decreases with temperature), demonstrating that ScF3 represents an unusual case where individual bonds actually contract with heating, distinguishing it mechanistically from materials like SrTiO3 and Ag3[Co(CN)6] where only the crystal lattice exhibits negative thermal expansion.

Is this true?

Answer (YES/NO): NO